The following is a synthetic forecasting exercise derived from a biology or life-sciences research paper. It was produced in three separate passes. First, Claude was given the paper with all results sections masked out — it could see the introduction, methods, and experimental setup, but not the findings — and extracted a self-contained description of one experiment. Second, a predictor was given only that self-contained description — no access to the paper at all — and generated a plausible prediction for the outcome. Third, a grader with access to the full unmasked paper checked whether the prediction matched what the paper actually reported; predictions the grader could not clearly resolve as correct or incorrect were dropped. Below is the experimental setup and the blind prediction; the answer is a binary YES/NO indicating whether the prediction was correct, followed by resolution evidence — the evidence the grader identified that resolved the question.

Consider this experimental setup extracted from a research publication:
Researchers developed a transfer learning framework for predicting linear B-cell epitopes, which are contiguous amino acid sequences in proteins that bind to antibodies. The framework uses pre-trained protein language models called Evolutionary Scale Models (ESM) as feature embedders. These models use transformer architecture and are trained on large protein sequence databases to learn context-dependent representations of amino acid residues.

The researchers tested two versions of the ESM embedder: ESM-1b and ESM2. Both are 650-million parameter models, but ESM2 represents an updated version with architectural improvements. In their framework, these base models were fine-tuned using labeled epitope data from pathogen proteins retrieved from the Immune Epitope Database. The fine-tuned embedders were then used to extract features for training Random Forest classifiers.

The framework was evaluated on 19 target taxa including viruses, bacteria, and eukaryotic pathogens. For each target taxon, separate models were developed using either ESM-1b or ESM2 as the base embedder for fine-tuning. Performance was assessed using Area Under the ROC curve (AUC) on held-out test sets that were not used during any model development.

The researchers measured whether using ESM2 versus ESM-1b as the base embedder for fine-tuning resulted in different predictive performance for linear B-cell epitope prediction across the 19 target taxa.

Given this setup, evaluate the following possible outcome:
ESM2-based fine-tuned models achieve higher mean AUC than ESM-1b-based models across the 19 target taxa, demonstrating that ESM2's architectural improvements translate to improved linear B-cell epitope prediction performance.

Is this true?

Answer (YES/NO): NO